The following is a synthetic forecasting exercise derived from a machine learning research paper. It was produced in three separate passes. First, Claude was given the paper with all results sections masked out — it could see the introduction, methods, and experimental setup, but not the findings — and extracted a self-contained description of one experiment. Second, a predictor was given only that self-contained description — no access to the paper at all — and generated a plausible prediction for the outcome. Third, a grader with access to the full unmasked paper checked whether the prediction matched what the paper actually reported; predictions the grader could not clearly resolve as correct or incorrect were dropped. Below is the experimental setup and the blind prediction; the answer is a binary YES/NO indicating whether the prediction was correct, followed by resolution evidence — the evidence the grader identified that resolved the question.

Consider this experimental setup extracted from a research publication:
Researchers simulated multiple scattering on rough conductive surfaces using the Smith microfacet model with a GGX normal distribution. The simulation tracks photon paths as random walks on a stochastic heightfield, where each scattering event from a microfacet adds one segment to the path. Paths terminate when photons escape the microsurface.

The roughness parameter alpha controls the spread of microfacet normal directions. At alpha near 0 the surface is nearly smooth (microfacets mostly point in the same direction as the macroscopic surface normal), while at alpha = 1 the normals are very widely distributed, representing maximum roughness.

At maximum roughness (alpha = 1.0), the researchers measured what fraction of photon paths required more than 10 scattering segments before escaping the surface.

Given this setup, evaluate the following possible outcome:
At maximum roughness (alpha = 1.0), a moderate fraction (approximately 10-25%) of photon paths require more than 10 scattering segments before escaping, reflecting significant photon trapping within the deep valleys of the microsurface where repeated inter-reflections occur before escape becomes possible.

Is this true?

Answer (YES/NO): NO